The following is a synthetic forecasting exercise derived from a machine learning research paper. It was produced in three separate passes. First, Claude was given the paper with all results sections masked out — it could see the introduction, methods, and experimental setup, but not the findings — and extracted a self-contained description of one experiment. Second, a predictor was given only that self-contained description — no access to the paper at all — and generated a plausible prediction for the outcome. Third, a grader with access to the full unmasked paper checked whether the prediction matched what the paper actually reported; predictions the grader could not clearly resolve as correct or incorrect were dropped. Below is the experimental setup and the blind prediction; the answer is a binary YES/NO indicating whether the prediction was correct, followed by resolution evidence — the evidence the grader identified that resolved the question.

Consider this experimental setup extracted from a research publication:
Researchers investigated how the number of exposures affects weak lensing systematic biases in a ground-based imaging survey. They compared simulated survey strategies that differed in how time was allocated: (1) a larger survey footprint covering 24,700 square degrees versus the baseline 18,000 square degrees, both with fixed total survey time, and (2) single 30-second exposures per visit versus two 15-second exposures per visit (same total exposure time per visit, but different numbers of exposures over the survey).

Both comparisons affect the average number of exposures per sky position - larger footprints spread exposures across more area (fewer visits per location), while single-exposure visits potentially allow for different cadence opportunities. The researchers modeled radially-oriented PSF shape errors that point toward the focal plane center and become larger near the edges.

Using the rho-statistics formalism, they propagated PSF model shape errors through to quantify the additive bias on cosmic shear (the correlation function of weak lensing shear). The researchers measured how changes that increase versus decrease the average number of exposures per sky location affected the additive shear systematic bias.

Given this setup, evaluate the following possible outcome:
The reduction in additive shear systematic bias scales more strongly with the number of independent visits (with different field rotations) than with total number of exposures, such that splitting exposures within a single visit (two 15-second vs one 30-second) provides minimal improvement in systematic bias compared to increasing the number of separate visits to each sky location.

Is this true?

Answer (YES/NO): NO